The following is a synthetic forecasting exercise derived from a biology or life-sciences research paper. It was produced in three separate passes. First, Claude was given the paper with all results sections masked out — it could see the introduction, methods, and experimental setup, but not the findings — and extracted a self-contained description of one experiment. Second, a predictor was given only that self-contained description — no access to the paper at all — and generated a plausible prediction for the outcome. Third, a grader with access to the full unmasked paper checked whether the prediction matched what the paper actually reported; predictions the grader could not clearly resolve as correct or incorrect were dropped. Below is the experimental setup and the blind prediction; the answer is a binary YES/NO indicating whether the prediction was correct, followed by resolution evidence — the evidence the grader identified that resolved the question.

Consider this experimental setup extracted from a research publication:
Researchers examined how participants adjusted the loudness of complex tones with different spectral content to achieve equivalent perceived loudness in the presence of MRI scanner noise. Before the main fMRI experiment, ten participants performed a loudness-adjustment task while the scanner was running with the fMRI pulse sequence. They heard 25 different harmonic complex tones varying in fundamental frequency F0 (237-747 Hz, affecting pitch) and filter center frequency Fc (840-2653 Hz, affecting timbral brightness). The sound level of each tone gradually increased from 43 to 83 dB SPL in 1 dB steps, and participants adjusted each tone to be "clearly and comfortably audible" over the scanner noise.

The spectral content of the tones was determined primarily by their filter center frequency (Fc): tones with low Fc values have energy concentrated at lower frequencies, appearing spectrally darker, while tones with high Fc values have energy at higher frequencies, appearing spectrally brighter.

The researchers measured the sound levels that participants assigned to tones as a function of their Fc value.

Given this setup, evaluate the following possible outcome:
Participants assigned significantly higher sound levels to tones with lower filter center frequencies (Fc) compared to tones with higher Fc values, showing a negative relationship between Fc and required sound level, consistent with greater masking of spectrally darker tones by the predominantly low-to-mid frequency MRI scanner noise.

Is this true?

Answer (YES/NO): YES